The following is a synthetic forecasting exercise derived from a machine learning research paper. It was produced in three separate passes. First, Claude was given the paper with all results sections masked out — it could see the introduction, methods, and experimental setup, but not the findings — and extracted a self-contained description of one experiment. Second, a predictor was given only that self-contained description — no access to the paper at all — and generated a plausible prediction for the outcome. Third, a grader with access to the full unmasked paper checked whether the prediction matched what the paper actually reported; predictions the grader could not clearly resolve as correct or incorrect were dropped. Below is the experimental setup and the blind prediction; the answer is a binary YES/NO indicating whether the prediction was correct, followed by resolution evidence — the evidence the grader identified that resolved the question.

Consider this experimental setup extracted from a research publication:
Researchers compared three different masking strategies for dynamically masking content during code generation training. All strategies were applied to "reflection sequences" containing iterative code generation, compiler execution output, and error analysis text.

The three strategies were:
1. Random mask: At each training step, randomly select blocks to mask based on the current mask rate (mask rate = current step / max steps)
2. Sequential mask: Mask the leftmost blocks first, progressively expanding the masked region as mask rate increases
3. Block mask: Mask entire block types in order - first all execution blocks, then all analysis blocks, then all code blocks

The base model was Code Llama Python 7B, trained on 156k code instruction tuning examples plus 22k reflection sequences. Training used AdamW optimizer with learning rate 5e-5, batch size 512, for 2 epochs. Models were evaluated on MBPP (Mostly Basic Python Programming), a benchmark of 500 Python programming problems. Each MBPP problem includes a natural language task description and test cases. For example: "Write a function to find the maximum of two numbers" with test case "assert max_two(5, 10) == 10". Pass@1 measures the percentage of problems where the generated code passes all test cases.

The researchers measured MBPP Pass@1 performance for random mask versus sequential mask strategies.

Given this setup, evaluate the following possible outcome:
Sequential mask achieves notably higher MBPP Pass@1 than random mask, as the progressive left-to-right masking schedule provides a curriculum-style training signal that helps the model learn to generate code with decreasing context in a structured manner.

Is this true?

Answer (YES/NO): NO